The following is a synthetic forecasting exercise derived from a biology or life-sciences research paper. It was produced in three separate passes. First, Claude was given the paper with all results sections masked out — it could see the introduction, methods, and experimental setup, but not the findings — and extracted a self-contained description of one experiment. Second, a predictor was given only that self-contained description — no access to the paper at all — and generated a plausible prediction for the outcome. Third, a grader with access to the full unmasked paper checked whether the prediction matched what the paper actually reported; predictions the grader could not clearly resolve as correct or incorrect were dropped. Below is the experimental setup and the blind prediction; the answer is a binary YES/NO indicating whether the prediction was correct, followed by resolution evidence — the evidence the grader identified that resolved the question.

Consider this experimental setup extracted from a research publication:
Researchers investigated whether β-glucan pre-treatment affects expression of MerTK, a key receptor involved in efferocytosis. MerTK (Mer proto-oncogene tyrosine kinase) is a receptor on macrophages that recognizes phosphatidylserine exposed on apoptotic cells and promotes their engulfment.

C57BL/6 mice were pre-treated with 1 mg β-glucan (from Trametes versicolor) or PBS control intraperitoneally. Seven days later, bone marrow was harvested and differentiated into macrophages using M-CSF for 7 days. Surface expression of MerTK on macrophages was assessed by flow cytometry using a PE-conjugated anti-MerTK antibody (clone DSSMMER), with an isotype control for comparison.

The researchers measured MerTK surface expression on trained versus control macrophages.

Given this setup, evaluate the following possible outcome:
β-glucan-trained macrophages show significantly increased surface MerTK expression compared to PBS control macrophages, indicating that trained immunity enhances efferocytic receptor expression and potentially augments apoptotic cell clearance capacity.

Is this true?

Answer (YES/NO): NO